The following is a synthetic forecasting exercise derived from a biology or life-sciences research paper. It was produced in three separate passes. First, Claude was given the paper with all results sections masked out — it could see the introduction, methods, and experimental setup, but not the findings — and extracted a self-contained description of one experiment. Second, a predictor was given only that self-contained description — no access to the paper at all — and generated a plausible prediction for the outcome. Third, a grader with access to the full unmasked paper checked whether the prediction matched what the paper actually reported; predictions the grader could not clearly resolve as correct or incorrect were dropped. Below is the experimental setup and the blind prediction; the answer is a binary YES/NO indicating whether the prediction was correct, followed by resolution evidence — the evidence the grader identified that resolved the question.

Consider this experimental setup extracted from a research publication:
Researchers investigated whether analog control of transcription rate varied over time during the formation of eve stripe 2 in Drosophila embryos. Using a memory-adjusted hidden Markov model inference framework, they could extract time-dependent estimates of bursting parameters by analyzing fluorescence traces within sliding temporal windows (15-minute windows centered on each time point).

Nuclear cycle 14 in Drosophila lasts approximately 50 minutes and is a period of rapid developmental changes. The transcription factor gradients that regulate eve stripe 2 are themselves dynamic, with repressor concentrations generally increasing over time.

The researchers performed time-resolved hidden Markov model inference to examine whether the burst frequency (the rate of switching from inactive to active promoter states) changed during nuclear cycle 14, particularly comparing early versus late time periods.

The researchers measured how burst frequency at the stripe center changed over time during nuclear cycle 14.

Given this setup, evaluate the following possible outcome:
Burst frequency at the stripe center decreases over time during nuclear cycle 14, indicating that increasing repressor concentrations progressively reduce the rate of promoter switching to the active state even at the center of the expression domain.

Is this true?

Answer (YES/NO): NO